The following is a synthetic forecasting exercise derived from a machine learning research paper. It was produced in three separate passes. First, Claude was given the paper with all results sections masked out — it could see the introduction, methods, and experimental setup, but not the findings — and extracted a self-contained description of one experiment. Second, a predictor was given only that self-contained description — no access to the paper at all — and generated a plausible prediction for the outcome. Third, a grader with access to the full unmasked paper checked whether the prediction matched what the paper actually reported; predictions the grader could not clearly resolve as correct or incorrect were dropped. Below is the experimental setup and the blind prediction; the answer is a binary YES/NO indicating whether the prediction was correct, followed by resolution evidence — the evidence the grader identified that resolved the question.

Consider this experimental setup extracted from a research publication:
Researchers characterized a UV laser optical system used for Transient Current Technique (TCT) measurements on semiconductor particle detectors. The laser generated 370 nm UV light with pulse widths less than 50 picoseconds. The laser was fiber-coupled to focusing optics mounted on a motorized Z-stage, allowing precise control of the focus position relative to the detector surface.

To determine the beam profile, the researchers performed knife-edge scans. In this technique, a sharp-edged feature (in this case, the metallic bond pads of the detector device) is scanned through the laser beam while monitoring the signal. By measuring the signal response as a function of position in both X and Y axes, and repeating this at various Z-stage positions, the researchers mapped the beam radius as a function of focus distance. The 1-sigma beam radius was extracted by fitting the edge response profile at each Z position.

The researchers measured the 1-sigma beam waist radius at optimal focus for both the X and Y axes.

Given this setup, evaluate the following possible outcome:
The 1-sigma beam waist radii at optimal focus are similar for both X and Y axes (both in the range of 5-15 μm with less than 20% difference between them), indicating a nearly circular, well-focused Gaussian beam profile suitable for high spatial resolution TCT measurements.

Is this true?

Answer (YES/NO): NO